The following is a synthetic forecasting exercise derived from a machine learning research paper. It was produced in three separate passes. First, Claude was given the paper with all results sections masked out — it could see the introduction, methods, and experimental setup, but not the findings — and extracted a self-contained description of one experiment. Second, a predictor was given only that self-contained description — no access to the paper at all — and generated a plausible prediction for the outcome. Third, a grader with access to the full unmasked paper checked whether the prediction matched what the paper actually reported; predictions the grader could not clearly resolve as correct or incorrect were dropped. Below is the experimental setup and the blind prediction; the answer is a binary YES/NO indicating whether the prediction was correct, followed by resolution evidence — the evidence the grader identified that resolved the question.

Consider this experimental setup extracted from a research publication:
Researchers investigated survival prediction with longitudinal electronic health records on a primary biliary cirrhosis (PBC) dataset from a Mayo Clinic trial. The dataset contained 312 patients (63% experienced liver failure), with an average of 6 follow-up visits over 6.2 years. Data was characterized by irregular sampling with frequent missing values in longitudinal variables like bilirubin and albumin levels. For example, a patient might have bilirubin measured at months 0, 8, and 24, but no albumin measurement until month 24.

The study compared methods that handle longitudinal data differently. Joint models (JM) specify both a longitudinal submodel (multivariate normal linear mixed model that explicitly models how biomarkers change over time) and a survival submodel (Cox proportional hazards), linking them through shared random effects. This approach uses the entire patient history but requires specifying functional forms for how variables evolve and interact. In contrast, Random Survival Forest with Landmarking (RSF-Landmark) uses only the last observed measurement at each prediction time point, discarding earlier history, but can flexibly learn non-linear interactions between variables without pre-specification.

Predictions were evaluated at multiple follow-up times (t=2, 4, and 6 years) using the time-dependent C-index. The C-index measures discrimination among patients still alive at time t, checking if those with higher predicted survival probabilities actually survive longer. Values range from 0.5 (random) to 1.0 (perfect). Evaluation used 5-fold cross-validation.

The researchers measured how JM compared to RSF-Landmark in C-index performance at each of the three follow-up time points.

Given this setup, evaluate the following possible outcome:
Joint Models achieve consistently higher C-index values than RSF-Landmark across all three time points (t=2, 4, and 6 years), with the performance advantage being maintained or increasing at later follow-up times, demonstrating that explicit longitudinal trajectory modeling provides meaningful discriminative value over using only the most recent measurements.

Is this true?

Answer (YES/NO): NO